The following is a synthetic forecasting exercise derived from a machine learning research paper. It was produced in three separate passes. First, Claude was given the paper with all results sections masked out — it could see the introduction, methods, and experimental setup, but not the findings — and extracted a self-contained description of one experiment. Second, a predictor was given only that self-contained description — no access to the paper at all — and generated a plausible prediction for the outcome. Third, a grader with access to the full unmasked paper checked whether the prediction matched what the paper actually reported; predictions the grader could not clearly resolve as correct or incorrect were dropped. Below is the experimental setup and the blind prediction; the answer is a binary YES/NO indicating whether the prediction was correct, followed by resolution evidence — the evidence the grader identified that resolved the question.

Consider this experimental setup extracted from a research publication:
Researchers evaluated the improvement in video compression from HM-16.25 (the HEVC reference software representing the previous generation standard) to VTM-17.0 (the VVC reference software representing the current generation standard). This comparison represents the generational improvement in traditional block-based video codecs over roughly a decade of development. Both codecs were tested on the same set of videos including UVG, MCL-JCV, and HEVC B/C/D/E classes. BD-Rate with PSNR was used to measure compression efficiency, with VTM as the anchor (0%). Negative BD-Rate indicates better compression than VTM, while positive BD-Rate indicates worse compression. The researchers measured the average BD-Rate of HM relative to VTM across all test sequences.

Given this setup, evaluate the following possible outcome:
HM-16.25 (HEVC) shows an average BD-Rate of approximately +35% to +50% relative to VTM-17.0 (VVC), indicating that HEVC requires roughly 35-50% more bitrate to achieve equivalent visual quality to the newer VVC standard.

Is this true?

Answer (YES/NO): YES